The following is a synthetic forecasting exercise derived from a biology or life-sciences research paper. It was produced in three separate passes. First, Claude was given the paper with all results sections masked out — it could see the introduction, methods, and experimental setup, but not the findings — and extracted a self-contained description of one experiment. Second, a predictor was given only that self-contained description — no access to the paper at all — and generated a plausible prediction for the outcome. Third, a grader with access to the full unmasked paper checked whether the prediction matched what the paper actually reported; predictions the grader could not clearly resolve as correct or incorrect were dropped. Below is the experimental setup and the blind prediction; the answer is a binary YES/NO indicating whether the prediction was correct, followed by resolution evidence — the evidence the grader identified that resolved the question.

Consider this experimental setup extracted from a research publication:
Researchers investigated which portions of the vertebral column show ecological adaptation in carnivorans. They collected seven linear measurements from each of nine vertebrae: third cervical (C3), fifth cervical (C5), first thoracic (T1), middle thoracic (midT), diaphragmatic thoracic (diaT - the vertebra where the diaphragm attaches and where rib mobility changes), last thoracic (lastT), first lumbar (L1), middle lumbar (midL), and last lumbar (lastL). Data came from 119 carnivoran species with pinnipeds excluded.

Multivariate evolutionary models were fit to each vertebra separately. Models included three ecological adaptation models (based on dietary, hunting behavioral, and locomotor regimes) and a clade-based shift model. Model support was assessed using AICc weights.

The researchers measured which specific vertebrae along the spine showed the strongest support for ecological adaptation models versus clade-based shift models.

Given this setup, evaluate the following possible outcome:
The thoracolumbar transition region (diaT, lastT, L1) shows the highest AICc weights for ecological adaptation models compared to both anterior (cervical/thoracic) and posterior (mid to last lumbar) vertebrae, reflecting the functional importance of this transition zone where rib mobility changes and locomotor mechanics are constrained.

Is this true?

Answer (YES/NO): NO